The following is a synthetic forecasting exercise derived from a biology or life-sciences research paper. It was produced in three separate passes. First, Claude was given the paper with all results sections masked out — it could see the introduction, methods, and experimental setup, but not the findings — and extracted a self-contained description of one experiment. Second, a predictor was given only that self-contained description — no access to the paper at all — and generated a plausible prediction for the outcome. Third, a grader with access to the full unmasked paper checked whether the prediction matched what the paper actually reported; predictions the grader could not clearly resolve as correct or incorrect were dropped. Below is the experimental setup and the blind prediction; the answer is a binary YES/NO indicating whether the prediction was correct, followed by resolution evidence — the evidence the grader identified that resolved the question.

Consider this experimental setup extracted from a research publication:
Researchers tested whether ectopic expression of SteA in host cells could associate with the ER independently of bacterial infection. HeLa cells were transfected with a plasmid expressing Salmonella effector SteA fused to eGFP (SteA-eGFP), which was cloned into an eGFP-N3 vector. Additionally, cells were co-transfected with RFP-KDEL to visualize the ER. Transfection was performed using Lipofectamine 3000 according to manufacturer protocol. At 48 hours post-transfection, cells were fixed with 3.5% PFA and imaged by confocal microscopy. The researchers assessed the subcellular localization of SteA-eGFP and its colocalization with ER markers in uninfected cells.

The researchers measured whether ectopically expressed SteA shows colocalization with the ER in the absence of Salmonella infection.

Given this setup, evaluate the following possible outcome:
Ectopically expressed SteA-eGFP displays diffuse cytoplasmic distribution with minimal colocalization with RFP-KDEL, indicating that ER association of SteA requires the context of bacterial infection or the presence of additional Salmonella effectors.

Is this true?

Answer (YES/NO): NO